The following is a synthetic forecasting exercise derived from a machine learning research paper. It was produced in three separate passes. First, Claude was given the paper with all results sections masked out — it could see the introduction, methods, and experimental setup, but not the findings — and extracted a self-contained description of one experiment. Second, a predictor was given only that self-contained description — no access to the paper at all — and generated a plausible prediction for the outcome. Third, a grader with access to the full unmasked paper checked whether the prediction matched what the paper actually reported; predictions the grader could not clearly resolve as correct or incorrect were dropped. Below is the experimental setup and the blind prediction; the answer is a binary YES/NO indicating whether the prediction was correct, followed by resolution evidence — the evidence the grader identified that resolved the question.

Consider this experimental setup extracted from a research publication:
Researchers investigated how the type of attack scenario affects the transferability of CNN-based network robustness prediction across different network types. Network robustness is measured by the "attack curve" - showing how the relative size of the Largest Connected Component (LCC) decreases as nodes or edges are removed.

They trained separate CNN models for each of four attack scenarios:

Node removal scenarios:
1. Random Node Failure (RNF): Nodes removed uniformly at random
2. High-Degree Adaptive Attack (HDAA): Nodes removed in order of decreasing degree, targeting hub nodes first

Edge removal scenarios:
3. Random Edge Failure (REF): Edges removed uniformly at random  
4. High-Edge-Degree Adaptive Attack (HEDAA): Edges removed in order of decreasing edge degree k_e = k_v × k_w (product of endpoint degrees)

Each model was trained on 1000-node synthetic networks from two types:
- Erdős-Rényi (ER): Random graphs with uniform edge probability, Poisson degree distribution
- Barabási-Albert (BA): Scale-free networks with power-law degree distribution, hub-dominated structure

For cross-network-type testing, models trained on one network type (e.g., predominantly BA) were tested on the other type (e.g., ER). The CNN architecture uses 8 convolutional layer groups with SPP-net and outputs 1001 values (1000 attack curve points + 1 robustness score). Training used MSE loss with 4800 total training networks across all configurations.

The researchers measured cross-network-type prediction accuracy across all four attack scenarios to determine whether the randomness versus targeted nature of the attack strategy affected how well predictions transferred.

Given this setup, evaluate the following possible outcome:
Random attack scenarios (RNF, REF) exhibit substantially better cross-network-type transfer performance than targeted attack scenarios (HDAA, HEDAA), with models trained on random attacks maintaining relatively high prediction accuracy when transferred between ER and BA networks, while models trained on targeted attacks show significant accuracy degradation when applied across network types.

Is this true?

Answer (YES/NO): NO